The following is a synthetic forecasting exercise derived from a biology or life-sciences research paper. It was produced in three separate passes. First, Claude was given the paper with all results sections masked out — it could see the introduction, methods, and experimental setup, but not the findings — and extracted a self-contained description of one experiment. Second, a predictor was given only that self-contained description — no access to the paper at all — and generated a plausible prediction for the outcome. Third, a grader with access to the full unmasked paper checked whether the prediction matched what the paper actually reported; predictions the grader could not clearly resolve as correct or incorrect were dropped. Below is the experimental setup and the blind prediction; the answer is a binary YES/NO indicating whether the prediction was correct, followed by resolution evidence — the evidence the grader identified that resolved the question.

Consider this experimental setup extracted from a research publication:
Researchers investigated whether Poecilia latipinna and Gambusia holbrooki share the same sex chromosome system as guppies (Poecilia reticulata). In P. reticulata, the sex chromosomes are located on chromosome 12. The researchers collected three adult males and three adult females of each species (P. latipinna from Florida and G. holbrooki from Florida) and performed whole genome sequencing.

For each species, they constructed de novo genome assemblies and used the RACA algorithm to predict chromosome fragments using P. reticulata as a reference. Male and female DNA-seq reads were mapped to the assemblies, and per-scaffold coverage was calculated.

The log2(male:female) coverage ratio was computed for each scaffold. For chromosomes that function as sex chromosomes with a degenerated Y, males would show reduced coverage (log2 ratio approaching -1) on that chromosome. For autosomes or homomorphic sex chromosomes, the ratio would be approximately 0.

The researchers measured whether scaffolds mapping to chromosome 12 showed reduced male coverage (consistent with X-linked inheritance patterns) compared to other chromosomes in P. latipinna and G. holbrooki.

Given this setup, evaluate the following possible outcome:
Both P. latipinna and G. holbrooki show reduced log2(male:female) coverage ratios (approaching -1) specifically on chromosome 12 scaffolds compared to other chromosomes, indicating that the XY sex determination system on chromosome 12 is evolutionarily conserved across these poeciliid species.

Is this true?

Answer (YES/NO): NO